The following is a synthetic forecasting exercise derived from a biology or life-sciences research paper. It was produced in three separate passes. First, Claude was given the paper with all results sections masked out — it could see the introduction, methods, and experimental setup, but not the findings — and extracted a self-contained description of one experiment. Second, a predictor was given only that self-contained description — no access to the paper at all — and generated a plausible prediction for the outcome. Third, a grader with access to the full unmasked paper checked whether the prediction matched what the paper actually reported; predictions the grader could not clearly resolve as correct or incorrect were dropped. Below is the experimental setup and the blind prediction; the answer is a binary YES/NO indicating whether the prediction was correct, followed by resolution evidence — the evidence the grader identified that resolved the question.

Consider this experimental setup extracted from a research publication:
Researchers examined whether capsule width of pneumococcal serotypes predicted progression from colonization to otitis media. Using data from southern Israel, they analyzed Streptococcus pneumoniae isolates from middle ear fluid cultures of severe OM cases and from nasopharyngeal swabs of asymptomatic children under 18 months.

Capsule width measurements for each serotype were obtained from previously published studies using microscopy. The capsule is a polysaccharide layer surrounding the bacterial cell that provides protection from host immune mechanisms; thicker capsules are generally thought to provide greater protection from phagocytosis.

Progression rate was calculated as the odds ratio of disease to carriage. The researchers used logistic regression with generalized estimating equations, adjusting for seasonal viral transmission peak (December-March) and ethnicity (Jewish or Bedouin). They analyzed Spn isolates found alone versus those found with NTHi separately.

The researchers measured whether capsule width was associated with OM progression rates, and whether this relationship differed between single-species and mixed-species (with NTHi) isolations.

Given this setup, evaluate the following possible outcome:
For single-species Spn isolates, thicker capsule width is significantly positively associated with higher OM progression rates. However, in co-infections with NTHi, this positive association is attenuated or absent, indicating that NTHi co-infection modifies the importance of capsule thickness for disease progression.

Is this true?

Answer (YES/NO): YES